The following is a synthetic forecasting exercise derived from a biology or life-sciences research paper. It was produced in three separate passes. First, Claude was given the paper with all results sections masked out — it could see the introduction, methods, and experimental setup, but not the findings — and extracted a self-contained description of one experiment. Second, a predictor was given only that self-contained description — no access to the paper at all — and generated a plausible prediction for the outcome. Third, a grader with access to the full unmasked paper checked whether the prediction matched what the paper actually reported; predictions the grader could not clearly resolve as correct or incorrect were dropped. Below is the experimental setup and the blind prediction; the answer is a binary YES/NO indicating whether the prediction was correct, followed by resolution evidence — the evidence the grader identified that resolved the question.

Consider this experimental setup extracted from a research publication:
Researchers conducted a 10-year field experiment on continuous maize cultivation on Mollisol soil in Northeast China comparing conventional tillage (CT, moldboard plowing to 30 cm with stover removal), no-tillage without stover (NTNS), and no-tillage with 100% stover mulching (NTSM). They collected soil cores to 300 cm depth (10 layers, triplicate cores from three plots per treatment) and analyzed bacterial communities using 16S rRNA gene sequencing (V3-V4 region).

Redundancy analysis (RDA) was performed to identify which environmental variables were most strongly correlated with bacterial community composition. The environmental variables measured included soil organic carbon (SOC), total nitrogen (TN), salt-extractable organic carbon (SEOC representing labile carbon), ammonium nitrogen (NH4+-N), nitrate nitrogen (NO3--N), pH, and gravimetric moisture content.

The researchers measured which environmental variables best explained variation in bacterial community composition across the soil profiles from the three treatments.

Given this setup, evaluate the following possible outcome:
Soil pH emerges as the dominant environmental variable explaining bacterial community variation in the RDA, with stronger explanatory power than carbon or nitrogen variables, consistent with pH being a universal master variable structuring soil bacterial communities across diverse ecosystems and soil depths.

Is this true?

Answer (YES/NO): NO